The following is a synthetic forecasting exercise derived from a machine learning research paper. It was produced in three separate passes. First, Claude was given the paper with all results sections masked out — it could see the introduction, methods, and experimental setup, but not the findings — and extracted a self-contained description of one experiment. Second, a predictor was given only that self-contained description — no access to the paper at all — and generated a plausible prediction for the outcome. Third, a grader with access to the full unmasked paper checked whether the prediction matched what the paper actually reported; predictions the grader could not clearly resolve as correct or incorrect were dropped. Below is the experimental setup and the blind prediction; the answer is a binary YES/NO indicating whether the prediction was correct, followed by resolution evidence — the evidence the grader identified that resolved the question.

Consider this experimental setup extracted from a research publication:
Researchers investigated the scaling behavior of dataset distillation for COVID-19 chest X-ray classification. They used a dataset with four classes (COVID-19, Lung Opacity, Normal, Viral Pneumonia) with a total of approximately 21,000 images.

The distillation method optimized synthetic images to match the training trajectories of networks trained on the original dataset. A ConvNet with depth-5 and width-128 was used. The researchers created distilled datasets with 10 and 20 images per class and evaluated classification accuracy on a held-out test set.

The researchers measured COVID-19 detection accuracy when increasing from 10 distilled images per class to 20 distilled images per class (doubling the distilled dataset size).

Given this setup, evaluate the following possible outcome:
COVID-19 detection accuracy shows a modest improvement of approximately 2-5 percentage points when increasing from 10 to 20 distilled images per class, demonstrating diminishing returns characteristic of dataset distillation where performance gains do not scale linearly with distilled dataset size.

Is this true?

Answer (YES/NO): NO